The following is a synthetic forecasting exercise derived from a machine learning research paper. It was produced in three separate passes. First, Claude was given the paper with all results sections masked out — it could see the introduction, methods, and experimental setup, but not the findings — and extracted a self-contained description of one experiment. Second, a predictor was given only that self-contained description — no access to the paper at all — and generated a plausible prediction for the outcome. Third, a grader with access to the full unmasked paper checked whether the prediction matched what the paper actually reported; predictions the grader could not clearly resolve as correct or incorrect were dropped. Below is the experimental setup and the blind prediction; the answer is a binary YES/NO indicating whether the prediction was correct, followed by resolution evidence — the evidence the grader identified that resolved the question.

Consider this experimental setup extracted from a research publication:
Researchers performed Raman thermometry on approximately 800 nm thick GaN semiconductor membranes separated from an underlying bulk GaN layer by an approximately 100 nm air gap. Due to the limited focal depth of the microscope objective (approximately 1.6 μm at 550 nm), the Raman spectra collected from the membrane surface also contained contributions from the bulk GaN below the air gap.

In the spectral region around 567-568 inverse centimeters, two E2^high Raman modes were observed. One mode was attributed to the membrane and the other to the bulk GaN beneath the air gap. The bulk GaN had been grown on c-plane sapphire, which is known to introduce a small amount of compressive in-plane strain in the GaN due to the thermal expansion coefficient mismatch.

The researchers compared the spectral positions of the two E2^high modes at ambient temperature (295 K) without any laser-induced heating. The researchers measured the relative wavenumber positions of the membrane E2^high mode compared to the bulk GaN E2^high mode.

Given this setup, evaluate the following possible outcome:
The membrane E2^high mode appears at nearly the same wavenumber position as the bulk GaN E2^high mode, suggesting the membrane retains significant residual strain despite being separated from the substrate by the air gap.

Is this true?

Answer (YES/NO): NO